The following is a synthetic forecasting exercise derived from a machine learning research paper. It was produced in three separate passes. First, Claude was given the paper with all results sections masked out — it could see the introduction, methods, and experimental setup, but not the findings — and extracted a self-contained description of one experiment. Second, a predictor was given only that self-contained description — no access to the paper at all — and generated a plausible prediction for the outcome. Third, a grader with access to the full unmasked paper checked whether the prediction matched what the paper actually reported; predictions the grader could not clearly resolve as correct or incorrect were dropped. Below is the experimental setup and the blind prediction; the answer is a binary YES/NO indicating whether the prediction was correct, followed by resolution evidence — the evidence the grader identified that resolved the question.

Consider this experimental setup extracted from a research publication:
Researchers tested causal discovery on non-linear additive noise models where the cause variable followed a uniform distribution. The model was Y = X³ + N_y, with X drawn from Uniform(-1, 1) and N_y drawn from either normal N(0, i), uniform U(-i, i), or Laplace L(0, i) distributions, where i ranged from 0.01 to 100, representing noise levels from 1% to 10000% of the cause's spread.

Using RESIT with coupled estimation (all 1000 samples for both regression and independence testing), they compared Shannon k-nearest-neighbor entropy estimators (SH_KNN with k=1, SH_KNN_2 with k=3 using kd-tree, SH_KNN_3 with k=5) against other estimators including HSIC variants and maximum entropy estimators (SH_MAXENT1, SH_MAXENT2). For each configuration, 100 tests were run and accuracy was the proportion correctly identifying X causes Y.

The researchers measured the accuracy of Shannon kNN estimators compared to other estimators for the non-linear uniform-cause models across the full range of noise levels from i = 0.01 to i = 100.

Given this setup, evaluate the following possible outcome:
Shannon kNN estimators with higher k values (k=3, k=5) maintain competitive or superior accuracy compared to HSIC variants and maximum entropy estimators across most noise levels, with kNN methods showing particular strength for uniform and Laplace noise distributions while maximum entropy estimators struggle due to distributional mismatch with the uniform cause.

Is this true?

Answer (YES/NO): YES